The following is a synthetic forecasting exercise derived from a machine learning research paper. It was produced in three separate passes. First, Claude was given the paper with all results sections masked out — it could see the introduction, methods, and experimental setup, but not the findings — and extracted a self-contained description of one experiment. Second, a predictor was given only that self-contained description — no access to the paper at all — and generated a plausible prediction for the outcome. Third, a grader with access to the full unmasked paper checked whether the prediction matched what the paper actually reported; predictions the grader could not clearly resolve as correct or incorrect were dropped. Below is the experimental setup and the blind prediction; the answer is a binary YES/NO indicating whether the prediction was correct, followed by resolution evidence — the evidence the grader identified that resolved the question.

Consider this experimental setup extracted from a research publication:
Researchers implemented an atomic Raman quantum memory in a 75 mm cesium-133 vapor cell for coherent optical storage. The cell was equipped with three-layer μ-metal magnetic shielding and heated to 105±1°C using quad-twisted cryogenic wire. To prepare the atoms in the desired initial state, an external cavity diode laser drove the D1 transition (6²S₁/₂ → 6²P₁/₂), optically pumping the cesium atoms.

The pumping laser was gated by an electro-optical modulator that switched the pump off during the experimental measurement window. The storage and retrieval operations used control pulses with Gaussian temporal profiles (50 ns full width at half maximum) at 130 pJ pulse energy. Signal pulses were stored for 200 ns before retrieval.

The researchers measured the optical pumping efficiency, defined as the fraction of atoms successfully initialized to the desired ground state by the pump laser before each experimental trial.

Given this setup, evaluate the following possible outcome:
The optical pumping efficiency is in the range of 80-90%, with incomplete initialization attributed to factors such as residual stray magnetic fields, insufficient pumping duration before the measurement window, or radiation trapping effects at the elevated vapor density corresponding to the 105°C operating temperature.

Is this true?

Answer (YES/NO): NO